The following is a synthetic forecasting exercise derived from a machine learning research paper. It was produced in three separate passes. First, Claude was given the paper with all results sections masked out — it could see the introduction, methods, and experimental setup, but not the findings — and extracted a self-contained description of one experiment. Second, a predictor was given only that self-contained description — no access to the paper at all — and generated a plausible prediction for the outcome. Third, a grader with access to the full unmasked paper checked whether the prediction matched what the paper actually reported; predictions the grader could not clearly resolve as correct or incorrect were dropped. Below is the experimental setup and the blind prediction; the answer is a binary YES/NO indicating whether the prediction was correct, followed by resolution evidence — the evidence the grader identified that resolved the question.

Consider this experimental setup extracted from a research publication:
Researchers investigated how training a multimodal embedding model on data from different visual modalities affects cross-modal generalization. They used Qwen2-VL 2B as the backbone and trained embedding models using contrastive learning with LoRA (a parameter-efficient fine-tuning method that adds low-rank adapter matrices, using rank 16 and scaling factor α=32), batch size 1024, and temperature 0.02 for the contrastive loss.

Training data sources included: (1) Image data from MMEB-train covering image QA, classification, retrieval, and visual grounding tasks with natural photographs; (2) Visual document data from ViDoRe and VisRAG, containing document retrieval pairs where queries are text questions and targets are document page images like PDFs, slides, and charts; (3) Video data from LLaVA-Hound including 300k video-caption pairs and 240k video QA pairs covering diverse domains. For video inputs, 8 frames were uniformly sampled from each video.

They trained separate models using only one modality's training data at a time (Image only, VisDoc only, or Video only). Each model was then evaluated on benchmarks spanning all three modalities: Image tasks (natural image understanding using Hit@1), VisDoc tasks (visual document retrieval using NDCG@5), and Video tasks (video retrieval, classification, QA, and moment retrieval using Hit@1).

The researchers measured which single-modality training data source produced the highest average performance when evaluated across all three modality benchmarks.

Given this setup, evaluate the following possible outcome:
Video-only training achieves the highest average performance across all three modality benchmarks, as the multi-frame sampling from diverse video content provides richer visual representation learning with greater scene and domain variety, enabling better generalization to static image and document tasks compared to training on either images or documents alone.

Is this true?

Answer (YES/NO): NO